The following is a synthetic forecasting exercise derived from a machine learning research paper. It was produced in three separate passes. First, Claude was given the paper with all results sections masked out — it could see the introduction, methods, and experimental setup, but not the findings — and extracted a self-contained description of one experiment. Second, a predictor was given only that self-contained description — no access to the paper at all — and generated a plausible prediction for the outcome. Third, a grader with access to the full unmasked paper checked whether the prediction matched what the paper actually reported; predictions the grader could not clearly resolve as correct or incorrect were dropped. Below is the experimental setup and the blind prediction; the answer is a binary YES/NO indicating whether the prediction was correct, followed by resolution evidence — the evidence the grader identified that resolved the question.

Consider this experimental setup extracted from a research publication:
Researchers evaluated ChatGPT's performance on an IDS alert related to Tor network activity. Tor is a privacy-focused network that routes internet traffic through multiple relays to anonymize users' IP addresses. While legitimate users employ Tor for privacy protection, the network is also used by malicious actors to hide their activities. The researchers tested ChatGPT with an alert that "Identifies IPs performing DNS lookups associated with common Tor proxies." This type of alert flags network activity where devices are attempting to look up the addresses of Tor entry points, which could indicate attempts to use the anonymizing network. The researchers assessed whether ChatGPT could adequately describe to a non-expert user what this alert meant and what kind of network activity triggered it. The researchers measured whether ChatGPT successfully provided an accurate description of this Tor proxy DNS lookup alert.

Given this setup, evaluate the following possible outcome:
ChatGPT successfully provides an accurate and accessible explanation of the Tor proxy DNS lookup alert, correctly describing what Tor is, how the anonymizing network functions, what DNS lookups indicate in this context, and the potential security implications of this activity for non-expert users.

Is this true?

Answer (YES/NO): NO